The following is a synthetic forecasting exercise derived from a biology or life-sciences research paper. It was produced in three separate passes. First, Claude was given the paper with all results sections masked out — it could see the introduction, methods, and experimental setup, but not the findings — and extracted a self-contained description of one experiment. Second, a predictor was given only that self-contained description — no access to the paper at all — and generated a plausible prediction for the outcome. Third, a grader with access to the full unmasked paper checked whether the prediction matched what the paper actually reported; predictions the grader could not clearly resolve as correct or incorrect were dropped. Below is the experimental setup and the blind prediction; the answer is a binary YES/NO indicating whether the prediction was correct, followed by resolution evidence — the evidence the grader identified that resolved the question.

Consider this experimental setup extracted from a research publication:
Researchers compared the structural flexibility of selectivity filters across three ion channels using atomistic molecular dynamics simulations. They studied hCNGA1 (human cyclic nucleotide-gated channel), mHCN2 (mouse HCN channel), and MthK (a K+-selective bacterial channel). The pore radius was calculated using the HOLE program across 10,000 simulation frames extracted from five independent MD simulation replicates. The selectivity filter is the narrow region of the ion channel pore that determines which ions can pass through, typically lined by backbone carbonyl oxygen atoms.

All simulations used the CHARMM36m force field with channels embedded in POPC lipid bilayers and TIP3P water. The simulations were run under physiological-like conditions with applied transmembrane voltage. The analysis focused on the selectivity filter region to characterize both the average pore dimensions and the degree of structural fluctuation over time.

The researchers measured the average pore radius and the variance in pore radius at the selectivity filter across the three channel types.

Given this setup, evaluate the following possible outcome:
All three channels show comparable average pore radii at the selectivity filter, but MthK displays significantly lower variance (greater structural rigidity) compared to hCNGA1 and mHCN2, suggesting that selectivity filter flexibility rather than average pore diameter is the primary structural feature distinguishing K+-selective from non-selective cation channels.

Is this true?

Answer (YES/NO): NO